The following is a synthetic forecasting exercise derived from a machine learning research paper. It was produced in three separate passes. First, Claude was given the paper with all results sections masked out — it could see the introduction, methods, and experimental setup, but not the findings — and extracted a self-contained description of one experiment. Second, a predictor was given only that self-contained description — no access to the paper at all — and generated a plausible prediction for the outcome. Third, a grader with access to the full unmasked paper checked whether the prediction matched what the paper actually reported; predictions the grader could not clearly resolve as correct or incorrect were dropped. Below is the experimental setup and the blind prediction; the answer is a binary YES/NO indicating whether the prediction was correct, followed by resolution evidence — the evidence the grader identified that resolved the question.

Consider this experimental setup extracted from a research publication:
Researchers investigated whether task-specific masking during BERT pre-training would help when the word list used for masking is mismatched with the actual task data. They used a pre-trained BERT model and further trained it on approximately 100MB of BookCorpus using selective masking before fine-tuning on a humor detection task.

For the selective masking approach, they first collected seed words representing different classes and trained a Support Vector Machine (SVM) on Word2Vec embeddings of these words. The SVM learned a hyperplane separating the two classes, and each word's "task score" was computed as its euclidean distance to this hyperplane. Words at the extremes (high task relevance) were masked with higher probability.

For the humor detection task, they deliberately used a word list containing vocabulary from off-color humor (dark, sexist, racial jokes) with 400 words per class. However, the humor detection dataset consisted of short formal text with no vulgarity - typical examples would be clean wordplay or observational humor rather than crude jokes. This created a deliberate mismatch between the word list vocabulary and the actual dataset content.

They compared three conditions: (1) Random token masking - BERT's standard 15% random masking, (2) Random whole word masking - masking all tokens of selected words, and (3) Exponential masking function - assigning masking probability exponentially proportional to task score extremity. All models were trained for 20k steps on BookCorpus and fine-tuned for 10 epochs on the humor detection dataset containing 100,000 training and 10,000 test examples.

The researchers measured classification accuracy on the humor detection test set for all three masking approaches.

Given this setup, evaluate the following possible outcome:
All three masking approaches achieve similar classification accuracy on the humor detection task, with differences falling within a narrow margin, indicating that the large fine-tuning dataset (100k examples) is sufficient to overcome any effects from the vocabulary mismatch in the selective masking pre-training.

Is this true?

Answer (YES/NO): YES